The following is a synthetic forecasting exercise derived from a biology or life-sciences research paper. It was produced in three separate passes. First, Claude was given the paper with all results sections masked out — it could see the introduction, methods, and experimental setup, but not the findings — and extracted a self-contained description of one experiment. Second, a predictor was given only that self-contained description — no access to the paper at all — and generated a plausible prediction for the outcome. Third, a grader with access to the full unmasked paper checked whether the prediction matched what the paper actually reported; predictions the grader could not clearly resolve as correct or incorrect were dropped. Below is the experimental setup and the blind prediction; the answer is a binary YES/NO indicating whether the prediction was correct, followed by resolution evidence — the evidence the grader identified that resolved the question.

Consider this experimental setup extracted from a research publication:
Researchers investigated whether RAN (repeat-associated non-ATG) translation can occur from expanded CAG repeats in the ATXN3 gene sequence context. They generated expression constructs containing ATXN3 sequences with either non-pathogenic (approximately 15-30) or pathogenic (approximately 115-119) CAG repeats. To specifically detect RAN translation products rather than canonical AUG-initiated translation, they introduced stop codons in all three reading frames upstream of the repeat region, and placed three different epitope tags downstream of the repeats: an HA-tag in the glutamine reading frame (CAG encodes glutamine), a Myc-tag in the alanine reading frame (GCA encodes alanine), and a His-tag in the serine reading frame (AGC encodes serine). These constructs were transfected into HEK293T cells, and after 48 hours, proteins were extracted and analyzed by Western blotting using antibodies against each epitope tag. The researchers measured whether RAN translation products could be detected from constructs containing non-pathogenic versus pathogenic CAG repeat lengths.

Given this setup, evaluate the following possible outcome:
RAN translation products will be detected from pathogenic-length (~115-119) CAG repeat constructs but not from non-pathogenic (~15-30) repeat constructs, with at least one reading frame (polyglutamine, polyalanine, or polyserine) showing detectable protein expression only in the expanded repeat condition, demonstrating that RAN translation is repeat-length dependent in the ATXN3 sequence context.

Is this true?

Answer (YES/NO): YES